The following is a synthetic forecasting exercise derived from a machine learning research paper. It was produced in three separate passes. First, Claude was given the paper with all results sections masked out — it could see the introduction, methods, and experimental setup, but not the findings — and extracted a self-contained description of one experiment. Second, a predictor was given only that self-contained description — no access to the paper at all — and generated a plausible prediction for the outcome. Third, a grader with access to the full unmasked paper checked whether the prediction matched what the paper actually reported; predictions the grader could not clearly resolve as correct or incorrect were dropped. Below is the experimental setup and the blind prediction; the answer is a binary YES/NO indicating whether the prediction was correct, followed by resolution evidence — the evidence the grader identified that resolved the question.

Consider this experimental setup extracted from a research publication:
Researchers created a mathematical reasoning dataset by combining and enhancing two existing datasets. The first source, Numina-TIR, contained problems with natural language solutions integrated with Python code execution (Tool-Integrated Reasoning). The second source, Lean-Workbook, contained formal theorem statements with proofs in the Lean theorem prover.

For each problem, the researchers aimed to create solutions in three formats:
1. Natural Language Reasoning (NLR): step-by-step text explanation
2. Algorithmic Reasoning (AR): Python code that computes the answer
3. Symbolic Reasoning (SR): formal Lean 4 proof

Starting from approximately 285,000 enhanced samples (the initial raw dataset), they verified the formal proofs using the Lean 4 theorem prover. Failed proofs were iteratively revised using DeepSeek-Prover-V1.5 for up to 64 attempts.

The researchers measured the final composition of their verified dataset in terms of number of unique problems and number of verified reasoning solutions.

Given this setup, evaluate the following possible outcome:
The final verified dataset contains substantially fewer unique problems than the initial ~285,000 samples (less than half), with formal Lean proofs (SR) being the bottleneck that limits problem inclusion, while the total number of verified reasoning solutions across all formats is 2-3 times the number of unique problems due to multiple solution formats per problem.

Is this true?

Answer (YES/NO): YES